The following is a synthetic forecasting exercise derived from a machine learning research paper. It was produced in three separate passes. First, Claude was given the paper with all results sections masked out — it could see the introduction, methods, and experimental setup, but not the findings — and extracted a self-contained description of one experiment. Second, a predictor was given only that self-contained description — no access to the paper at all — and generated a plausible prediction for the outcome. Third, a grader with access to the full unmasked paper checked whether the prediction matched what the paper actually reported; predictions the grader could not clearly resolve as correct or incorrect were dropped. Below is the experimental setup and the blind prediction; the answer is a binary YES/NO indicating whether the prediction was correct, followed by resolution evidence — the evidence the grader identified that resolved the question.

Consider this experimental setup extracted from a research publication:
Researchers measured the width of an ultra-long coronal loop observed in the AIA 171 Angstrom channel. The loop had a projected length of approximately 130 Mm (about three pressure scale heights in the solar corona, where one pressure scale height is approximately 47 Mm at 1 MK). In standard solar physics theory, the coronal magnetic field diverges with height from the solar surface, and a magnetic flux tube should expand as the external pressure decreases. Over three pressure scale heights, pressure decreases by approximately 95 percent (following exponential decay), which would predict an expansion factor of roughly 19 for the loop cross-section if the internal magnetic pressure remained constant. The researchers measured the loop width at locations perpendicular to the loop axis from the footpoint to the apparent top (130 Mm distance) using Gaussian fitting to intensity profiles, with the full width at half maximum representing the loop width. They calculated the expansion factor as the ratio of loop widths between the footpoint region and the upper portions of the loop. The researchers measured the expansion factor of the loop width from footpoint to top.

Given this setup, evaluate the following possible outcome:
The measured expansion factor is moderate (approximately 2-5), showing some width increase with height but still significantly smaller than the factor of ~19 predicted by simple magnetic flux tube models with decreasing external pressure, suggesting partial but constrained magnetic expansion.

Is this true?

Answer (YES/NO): NO